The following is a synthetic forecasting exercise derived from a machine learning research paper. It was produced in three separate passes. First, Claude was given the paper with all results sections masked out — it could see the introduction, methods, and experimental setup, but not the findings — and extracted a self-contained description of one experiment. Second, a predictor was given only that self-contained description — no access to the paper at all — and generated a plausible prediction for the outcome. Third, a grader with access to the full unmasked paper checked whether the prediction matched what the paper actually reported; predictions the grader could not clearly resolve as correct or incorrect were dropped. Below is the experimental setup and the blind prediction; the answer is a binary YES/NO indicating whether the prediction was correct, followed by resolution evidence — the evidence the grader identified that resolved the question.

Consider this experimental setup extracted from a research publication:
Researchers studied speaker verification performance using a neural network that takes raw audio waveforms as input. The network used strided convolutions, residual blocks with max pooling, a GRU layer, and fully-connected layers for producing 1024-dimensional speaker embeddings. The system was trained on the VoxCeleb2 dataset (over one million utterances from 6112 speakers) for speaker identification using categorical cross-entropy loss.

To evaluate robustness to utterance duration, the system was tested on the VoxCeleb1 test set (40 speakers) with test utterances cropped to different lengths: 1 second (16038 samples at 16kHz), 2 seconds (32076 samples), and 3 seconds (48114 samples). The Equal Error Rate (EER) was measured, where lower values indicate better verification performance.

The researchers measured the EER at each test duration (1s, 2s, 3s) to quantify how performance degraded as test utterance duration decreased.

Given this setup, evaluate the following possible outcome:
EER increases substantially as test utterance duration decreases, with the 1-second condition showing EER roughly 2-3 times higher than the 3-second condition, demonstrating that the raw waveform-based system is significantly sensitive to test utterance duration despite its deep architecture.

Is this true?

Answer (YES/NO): YES